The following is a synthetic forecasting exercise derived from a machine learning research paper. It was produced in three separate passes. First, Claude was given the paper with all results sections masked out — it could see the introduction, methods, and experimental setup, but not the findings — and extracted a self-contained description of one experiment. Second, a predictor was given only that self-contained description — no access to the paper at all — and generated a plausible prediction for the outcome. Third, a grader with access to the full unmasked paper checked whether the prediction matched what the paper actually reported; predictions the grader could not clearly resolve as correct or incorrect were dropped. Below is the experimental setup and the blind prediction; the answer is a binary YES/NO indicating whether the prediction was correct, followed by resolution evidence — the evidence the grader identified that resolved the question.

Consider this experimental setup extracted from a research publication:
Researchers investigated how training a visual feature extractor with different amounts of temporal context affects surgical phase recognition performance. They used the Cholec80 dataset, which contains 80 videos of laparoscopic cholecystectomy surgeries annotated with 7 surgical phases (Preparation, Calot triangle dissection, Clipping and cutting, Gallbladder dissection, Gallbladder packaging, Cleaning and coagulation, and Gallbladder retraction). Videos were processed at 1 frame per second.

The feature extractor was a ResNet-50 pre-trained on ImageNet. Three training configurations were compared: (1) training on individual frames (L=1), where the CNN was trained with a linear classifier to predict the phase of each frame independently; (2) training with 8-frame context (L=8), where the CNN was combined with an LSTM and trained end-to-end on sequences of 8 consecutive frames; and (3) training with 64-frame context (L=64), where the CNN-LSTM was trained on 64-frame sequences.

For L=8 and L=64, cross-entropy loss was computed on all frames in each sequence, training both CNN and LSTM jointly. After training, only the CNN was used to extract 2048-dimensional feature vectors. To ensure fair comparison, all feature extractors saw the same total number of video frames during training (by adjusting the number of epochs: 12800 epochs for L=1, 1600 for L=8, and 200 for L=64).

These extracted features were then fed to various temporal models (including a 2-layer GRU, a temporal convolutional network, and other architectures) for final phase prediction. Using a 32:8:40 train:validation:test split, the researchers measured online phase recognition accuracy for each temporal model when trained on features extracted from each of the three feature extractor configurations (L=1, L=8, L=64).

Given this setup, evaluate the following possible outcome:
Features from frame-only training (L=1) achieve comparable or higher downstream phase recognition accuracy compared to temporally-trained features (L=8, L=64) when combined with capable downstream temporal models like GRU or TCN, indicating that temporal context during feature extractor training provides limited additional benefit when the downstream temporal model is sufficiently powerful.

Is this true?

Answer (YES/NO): NO